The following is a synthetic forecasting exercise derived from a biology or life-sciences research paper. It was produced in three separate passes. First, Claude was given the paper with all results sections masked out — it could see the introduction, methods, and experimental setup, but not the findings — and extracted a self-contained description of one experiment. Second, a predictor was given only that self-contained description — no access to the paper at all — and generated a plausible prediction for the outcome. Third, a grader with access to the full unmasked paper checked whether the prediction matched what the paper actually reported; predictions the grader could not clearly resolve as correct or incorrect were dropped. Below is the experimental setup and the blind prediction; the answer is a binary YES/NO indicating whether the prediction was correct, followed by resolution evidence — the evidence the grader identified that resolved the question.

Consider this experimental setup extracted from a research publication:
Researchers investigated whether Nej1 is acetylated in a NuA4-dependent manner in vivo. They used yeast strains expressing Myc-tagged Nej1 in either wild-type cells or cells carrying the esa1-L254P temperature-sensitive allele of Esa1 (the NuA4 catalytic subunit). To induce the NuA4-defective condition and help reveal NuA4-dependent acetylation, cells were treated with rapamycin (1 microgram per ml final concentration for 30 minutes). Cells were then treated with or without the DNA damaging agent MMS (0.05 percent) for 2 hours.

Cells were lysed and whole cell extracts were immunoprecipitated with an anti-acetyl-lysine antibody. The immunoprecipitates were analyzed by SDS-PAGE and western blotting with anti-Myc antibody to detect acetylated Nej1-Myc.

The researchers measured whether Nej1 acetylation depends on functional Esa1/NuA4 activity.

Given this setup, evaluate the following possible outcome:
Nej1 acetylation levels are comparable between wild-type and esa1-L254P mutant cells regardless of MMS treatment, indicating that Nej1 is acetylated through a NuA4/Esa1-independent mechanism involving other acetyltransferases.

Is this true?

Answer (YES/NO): NO